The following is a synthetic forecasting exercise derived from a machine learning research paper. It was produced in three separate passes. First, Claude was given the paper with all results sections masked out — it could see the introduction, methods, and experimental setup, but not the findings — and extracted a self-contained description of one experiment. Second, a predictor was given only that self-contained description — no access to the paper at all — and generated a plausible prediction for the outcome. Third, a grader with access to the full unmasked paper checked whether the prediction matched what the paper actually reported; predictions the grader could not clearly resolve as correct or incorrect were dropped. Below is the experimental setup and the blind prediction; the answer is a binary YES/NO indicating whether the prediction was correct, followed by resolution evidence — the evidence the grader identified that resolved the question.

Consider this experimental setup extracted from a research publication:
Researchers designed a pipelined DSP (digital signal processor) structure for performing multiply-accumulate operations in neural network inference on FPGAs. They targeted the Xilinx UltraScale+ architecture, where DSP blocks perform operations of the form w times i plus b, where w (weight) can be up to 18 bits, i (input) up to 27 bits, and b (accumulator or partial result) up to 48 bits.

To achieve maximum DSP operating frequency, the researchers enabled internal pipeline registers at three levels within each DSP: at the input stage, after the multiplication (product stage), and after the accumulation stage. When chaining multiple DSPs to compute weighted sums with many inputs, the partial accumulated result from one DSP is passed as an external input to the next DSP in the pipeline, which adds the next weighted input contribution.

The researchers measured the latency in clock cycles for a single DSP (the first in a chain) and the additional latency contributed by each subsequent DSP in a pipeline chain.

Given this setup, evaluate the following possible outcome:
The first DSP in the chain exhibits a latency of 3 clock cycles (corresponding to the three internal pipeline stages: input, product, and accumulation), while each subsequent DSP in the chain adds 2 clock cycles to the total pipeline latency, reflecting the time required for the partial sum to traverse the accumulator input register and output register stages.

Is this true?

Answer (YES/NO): NO